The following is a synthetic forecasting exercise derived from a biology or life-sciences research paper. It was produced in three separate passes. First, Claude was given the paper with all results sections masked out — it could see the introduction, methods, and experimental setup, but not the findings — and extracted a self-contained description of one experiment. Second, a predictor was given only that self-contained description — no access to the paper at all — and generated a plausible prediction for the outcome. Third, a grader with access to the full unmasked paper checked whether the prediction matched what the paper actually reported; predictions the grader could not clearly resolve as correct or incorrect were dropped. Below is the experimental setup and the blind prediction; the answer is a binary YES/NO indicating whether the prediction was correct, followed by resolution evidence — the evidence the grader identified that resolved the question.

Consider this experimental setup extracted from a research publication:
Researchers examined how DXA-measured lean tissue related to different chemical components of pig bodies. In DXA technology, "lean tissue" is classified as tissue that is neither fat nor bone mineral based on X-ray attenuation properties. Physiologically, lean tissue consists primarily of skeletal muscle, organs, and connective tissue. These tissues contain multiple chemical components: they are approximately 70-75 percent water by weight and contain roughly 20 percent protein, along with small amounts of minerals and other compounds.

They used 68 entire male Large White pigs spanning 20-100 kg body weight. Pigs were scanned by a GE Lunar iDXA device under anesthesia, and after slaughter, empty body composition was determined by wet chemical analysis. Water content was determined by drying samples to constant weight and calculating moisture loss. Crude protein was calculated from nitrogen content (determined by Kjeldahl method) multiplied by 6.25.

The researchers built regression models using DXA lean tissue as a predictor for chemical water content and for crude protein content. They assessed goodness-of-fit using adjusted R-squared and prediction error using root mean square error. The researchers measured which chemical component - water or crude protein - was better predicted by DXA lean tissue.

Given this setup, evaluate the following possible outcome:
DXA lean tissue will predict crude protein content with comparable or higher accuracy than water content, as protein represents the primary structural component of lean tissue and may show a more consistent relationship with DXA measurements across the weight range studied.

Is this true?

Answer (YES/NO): YES